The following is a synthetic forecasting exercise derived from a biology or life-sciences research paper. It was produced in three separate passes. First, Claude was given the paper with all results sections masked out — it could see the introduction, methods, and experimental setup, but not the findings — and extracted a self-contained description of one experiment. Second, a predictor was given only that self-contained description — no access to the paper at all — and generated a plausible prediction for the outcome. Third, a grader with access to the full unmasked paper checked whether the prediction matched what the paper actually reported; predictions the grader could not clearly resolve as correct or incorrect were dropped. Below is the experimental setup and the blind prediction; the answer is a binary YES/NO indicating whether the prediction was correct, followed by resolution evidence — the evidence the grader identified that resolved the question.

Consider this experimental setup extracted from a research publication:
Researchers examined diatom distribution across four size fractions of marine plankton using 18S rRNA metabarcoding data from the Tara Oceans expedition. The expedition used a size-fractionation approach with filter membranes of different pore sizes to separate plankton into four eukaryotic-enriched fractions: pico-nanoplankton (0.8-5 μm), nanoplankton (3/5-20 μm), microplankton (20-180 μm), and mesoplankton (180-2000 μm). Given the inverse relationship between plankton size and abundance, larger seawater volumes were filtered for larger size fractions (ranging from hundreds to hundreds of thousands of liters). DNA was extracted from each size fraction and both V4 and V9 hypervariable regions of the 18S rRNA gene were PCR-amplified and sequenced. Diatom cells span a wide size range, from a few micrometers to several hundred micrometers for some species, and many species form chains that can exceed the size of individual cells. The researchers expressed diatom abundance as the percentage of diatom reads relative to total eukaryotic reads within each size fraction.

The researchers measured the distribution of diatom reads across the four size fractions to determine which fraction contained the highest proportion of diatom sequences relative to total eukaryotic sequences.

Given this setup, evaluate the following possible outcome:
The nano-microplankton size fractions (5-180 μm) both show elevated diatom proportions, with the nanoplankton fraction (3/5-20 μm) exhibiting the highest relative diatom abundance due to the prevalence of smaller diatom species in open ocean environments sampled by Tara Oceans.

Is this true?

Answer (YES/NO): YES